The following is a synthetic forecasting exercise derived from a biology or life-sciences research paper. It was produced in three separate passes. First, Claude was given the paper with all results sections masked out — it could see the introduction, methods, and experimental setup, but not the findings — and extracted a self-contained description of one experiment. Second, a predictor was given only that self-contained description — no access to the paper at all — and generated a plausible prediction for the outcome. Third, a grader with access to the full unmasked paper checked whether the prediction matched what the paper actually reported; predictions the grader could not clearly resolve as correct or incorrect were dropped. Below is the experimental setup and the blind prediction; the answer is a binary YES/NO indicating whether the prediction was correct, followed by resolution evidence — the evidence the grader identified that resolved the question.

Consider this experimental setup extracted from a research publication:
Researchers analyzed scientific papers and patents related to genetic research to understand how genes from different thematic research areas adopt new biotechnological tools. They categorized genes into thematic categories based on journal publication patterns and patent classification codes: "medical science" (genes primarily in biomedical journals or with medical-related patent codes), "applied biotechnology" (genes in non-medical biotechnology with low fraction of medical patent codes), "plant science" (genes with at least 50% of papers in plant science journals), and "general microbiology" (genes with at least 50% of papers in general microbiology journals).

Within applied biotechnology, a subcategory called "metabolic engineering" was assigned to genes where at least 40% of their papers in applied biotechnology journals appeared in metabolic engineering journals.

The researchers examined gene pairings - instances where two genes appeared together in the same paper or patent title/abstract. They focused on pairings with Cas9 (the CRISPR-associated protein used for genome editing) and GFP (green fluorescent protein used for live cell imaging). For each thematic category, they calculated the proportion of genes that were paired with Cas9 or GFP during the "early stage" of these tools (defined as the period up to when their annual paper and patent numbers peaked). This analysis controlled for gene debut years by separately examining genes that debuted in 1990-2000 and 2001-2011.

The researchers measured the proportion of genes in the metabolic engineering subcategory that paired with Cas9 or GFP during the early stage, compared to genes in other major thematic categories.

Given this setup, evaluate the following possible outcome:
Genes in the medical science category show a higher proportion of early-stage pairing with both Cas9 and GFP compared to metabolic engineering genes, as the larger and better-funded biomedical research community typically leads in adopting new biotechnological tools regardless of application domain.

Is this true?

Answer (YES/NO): YES